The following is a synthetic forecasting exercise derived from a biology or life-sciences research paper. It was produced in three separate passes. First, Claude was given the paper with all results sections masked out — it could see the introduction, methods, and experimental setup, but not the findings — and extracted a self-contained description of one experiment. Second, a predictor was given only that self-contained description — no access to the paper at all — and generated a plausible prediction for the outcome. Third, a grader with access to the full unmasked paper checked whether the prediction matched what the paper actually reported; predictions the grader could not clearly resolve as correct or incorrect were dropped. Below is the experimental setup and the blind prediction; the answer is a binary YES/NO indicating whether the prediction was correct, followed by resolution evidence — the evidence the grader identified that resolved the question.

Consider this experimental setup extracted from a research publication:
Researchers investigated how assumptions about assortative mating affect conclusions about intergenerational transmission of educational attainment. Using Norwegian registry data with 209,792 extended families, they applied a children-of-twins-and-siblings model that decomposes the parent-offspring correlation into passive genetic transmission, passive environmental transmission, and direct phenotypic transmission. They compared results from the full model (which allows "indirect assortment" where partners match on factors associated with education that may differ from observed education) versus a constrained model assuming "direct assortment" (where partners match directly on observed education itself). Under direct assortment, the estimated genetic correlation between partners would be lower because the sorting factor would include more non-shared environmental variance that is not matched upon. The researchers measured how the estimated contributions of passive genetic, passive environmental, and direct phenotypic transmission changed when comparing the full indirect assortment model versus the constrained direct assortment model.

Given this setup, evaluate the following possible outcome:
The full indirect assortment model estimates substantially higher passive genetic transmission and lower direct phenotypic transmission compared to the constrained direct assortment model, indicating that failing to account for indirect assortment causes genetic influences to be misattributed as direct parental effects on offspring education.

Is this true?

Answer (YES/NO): NO